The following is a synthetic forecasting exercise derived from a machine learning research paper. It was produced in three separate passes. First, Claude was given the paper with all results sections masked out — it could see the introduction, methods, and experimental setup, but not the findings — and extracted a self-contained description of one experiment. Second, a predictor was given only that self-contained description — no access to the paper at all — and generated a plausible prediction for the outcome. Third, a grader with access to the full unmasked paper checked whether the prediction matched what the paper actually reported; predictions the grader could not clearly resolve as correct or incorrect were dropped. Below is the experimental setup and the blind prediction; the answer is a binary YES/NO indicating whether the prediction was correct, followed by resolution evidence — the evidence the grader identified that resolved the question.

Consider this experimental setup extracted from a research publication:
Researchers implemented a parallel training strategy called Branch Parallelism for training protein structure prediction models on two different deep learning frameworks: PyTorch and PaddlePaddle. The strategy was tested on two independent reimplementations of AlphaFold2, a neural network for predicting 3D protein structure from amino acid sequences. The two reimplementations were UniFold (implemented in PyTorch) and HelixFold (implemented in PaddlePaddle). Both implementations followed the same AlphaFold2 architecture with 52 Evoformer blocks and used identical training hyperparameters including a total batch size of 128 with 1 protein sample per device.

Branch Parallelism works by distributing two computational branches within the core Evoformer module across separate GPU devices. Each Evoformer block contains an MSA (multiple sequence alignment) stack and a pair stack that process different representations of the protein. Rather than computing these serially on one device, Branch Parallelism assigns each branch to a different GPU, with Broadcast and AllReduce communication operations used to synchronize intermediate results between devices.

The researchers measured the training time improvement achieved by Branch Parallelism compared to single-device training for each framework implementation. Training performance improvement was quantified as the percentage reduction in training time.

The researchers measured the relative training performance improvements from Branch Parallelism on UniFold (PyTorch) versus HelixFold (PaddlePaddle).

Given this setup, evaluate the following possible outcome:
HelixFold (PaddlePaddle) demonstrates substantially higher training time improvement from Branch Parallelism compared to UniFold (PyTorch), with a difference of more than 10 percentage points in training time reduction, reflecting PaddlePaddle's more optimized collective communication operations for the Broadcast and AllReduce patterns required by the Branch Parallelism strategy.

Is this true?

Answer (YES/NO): NO